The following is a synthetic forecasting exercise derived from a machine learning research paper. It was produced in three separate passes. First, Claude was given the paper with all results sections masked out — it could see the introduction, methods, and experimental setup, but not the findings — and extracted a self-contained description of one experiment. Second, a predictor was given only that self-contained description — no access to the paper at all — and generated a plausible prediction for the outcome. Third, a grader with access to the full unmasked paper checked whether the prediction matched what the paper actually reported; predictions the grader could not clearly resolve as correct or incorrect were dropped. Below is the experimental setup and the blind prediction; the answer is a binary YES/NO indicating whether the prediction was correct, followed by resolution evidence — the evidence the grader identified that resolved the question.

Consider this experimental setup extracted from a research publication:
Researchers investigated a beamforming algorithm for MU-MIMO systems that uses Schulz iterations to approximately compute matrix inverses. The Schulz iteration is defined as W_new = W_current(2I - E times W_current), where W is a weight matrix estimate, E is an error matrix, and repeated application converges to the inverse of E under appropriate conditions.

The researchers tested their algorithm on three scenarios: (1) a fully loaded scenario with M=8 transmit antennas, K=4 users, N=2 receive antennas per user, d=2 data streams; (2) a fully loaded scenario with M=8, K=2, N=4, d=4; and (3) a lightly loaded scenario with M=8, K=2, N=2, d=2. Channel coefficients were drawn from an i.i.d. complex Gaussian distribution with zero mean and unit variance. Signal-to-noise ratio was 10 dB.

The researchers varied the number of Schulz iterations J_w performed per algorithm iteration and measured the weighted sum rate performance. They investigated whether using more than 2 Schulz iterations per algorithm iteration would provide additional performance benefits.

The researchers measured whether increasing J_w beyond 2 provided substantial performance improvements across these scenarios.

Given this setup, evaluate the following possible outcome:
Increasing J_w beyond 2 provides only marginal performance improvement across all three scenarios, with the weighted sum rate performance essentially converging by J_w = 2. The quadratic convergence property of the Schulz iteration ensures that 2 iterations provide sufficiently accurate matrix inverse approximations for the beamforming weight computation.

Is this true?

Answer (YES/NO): YES